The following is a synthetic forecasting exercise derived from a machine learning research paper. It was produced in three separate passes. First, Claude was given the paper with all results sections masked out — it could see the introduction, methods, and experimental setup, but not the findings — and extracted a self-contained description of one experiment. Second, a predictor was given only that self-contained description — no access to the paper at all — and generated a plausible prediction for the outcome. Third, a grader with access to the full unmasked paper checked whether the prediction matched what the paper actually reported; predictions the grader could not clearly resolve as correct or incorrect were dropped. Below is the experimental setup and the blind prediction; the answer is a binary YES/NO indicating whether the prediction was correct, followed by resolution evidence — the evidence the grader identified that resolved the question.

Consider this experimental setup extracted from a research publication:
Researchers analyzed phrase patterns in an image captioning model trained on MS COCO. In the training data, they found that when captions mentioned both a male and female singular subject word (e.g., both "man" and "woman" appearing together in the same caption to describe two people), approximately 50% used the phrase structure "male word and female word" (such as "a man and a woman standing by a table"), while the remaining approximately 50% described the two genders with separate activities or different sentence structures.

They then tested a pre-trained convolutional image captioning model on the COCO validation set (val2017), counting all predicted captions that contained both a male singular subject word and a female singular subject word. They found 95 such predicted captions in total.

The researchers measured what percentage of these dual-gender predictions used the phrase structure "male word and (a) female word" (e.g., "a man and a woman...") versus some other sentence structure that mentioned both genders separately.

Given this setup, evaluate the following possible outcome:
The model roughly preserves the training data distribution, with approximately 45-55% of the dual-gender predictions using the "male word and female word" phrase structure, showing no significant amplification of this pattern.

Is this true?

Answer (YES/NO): NO